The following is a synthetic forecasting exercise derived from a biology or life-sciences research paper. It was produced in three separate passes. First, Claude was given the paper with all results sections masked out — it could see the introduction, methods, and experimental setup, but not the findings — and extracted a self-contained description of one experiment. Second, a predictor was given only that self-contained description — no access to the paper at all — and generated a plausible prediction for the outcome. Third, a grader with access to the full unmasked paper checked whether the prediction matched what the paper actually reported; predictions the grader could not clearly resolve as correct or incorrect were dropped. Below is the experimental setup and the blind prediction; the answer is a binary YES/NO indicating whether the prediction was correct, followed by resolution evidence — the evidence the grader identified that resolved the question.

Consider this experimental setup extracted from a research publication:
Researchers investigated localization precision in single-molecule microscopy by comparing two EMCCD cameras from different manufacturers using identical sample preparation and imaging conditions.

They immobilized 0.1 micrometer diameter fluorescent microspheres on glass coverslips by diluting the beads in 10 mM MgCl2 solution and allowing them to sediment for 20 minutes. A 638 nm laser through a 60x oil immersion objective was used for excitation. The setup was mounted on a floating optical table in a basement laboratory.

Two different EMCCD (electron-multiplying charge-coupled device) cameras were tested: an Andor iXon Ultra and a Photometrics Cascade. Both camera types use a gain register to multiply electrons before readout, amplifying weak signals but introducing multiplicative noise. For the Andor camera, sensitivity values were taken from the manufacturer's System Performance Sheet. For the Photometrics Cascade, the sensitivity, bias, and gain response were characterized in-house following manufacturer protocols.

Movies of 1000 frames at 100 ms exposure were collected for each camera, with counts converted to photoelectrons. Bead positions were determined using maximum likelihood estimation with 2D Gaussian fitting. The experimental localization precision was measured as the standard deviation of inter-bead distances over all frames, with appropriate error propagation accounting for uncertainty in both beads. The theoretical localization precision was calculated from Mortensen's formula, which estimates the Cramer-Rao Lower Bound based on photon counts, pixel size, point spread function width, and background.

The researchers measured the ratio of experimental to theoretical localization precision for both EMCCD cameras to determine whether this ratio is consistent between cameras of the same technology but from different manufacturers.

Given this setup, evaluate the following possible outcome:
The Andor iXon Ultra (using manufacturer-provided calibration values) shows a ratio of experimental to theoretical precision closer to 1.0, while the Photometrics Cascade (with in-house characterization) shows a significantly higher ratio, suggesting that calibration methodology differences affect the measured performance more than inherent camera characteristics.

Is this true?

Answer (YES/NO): NO